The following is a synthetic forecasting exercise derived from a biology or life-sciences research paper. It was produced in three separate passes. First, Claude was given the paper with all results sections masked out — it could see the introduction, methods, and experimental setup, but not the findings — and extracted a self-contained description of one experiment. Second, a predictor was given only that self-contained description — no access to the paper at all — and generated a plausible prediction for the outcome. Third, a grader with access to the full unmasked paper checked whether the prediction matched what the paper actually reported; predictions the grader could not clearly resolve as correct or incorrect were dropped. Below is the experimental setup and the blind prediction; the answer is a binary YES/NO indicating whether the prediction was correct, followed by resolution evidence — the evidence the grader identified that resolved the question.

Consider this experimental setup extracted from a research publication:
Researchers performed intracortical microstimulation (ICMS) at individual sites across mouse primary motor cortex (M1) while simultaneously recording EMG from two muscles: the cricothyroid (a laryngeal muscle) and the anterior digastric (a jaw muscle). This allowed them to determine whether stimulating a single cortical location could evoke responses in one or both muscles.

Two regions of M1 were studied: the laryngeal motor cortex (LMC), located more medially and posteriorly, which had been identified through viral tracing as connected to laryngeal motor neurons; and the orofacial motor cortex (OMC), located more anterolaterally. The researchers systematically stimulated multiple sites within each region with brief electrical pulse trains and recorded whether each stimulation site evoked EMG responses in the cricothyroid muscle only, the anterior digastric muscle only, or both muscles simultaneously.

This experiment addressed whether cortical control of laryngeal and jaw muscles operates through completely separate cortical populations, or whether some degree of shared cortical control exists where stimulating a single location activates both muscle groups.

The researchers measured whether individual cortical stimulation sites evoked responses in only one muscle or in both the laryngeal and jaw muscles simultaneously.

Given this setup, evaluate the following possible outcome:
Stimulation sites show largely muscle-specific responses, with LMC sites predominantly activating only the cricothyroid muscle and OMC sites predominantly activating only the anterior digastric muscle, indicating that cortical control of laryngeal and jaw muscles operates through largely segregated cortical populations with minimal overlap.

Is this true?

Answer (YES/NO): NO